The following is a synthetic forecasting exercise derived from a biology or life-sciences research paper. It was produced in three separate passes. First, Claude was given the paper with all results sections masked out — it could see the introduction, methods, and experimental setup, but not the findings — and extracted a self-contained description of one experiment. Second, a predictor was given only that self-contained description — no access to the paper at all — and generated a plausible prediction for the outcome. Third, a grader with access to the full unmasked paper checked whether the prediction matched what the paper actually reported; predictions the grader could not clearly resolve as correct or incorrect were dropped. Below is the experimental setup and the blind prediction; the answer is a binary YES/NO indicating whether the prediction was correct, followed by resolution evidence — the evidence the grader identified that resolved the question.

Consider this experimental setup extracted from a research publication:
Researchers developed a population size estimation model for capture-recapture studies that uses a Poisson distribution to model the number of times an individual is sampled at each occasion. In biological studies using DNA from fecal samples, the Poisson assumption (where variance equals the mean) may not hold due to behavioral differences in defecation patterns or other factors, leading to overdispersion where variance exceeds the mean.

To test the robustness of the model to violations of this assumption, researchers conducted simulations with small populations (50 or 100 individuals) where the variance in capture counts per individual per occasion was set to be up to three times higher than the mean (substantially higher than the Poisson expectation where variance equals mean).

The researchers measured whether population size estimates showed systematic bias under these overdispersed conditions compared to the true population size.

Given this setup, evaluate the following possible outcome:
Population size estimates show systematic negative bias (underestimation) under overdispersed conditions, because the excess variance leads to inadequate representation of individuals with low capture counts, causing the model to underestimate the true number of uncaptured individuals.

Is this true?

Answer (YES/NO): NO